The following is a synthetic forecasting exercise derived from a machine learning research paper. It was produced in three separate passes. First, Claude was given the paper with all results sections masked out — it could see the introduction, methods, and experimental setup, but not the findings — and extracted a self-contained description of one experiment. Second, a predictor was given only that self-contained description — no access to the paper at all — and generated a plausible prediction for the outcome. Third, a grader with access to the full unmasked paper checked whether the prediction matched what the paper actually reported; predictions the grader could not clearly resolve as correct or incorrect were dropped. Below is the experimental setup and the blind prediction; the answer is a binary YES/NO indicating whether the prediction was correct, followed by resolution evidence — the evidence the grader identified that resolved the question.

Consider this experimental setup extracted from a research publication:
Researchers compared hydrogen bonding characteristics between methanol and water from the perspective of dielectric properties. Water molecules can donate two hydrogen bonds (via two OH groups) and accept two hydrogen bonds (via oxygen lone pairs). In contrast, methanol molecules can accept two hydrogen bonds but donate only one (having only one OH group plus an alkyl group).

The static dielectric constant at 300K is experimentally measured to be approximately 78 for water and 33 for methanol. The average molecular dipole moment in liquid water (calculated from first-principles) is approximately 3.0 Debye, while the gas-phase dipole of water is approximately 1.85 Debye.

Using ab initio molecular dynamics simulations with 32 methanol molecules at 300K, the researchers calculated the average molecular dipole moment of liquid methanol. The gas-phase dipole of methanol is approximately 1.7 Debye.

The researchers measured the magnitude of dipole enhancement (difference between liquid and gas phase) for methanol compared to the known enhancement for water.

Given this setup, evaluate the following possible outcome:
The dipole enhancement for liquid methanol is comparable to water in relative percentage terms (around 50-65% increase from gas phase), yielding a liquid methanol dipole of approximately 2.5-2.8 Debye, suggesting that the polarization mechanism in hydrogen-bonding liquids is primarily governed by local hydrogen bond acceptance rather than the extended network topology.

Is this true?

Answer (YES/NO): YES